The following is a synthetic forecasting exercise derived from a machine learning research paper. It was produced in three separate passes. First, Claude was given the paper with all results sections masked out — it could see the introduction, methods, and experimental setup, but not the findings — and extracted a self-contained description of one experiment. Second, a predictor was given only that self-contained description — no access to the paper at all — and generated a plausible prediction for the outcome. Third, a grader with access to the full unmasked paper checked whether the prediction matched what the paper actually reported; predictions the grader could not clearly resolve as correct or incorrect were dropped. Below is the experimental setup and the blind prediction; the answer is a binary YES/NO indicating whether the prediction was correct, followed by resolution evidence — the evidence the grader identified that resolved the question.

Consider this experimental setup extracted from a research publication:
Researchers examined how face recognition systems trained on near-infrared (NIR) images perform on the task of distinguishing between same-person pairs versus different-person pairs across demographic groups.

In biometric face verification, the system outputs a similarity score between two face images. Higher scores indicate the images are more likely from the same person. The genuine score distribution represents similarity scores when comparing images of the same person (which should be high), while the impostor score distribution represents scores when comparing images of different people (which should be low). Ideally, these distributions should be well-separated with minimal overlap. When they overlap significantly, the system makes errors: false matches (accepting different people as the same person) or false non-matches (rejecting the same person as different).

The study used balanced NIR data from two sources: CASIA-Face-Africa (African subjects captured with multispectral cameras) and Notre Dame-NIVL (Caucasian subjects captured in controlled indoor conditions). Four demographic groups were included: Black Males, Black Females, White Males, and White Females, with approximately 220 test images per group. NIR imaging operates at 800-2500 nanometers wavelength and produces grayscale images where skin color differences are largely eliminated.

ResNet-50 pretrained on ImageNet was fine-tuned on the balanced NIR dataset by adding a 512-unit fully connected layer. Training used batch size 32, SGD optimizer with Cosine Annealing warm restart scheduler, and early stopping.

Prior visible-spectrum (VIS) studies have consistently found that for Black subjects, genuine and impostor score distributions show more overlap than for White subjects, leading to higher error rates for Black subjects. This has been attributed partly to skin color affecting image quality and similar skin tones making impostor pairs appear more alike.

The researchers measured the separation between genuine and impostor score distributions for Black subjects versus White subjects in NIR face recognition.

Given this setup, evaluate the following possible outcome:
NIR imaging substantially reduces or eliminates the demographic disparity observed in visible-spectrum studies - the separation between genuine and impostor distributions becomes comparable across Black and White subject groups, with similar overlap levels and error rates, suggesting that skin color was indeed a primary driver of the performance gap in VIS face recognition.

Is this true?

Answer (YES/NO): NO